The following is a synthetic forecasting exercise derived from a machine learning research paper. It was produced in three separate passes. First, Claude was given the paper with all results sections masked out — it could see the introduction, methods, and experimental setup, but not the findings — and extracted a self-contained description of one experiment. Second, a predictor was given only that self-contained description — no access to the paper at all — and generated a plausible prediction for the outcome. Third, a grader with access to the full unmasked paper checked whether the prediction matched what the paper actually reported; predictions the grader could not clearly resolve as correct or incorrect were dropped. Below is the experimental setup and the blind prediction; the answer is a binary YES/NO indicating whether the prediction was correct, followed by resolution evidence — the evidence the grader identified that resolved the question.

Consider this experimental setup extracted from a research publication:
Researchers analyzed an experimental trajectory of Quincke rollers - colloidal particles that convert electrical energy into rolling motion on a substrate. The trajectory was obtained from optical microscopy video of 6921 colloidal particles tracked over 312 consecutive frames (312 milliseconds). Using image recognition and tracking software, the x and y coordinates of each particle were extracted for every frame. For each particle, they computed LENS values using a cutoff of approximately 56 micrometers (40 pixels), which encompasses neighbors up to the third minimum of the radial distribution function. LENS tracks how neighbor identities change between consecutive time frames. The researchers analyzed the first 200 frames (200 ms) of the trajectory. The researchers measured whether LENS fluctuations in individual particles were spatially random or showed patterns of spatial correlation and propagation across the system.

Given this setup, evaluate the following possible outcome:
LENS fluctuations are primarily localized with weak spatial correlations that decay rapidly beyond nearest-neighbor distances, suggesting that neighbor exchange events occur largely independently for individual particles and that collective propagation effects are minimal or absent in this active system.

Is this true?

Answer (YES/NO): NO